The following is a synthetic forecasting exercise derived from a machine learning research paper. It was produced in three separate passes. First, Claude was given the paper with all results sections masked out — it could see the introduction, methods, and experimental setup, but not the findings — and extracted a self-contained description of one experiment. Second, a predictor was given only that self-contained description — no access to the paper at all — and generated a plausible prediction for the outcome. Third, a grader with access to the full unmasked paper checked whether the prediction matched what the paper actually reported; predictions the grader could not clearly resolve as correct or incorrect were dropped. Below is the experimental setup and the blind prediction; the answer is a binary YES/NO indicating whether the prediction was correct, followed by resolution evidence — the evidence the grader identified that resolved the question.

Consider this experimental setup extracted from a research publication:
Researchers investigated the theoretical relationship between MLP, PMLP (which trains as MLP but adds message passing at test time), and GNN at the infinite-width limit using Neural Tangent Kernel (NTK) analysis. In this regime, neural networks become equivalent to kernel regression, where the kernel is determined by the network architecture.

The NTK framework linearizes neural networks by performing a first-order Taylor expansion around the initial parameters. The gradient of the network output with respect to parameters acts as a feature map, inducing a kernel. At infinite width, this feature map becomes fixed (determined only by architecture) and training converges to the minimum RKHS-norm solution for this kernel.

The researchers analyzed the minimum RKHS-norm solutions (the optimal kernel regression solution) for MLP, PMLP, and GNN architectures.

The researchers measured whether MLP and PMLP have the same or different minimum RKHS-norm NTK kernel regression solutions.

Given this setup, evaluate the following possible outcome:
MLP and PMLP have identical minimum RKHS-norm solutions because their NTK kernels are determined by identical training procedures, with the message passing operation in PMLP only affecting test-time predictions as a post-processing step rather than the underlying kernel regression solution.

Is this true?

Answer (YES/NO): YES